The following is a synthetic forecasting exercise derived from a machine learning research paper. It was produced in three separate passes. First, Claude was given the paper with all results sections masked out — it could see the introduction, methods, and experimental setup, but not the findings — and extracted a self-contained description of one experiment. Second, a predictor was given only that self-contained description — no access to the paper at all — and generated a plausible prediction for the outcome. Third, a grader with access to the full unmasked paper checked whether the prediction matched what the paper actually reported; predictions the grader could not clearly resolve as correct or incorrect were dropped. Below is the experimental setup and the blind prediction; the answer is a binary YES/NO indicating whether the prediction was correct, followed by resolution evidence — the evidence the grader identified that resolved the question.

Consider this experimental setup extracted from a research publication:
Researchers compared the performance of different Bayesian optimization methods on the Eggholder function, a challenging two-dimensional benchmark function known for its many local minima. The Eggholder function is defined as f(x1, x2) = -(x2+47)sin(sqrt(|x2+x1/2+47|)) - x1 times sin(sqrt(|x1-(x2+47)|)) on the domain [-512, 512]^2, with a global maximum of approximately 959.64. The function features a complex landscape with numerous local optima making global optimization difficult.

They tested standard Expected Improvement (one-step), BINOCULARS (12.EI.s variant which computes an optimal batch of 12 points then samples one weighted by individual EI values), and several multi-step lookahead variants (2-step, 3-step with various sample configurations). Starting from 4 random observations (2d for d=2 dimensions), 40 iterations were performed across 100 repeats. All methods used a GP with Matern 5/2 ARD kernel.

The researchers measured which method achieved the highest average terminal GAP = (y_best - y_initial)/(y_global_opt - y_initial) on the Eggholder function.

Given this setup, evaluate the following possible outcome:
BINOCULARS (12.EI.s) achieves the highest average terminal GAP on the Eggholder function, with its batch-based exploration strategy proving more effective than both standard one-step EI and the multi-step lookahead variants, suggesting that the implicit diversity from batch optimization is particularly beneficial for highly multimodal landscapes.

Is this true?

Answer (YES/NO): YES